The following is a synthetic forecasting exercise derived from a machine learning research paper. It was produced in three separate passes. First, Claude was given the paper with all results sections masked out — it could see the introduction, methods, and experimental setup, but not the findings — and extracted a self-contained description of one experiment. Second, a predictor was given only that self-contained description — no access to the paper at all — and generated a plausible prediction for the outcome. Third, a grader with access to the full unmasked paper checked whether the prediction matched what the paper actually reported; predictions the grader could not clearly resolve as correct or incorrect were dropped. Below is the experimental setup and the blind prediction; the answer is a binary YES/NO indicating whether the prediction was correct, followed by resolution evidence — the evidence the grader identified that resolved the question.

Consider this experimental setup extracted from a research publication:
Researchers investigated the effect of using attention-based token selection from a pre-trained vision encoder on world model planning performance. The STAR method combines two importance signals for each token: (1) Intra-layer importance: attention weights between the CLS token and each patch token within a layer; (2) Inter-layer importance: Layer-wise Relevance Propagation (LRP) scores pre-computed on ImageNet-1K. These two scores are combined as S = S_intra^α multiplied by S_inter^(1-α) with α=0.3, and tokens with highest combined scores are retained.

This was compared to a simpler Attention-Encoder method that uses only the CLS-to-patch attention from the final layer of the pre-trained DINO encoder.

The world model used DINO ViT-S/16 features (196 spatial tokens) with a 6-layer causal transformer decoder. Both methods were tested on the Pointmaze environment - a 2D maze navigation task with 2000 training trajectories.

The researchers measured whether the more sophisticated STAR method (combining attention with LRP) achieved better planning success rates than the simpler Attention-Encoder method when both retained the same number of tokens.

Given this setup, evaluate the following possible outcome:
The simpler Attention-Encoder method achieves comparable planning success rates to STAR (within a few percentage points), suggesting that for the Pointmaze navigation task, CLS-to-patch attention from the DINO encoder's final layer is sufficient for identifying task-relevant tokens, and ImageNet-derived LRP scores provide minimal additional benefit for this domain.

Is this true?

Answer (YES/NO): YES